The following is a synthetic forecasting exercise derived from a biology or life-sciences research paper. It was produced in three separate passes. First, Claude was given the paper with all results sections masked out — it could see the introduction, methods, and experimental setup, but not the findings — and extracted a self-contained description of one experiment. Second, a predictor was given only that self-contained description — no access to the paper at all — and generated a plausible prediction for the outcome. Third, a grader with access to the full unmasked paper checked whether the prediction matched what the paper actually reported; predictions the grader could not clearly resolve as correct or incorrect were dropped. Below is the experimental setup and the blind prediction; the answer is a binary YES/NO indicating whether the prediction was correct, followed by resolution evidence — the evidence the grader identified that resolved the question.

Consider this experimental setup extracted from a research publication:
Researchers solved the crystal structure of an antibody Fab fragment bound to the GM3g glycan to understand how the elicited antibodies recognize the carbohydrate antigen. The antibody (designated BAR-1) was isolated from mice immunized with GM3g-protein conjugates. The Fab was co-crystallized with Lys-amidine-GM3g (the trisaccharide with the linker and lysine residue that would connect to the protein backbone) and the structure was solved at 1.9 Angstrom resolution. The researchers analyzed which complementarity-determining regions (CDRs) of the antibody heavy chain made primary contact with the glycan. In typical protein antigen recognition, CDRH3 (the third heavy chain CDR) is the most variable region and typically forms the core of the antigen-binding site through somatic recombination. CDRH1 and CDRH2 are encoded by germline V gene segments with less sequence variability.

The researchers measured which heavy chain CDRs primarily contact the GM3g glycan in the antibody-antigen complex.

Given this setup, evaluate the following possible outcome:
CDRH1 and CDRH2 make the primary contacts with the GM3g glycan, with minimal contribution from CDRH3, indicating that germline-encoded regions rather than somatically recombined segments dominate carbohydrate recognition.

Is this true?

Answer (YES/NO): YES